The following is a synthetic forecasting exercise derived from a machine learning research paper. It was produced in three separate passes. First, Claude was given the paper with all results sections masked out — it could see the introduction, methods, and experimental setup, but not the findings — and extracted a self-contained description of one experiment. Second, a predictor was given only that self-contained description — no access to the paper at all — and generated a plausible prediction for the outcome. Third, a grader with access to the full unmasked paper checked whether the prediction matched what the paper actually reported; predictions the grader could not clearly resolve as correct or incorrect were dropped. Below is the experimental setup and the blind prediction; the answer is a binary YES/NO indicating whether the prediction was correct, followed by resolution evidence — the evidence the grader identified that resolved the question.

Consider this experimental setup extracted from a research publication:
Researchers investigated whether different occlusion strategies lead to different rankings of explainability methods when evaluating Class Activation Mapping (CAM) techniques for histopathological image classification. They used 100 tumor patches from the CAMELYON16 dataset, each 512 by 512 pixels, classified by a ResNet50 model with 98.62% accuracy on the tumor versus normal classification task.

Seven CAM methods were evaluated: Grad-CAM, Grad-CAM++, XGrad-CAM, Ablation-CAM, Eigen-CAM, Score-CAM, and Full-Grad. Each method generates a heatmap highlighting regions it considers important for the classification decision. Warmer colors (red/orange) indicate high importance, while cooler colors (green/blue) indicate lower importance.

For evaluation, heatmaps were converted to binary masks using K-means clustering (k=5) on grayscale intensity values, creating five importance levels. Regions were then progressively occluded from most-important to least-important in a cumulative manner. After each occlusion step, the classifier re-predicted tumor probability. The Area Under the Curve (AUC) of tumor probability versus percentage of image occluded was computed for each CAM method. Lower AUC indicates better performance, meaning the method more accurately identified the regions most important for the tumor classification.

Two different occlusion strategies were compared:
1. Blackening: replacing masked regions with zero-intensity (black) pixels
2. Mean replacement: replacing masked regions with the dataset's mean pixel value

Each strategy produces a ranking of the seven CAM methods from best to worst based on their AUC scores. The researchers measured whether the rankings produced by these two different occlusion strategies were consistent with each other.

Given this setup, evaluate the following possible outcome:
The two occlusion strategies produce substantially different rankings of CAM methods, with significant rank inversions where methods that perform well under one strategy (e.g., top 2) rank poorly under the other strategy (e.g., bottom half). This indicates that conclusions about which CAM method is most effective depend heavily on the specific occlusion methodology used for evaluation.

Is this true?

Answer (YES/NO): YES